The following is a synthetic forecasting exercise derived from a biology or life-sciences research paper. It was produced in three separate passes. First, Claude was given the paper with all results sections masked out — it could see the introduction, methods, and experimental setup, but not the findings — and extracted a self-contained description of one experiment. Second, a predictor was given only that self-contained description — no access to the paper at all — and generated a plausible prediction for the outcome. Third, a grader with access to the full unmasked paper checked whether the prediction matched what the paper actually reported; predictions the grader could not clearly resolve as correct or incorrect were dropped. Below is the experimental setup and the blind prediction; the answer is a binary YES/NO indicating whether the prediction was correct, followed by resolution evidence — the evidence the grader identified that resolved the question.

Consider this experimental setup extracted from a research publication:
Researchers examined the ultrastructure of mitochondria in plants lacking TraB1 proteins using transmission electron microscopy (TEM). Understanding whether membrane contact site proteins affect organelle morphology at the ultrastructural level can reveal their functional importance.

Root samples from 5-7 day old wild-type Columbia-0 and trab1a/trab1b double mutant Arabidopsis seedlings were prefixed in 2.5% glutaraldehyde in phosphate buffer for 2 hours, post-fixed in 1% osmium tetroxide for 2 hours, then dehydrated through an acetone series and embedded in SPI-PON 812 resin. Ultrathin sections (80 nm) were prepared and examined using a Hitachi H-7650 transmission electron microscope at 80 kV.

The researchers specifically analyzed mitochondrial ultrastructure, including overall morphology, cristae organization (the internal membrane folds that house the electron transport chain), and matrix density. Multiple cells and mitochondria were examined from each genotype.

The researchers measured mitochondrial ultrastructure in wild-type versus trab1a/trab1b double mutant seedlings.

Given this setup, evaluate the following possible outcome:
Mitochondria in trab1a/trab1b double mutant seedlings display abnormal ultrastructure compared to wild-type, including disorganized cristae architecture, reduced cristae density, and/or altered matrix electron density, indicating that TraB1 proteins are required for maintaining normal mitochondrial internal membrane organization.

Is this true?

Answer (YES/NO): YES